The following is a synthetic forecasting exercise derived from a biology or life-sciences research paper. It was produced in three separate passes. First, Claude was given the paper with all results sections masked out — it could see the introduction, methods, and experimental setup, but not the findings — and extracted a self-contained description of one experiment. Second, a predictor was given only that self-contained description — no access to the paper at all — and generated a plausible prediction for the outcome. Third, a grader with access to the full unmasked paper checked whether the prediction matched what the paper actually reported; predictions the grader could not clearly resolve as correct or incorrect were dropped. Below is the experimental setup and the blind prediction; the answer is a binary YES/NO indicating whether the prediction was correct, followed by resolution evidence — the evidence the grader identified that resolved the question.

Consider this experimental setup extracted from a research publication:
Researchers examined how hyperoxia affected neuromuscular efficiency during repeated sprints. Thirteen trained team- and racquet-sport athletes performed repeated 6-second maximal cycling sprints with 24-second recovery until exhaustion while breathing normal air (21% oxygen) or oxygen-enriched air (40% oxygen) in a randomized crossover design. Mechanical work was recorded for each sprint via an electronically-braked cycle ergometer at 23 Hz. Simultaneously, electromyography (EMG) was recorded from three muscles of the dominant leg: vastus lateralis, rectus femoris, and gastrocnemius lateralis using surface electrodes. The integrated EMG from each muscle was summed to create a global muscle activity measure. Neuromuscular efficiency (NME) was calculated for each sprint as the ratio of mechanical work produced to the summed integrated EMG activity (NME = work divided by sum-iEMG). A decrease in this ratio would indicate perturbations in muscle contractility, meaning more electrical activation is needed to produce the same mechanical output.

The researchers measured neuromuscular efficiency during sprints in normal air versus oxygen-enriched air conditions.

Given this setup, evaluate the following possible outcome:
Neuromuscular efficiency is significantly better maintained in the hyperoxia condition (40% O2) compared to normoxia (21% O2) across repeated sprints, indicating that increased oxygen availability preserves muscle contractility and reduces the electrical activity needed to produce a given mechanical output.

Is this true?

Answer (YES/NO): NO